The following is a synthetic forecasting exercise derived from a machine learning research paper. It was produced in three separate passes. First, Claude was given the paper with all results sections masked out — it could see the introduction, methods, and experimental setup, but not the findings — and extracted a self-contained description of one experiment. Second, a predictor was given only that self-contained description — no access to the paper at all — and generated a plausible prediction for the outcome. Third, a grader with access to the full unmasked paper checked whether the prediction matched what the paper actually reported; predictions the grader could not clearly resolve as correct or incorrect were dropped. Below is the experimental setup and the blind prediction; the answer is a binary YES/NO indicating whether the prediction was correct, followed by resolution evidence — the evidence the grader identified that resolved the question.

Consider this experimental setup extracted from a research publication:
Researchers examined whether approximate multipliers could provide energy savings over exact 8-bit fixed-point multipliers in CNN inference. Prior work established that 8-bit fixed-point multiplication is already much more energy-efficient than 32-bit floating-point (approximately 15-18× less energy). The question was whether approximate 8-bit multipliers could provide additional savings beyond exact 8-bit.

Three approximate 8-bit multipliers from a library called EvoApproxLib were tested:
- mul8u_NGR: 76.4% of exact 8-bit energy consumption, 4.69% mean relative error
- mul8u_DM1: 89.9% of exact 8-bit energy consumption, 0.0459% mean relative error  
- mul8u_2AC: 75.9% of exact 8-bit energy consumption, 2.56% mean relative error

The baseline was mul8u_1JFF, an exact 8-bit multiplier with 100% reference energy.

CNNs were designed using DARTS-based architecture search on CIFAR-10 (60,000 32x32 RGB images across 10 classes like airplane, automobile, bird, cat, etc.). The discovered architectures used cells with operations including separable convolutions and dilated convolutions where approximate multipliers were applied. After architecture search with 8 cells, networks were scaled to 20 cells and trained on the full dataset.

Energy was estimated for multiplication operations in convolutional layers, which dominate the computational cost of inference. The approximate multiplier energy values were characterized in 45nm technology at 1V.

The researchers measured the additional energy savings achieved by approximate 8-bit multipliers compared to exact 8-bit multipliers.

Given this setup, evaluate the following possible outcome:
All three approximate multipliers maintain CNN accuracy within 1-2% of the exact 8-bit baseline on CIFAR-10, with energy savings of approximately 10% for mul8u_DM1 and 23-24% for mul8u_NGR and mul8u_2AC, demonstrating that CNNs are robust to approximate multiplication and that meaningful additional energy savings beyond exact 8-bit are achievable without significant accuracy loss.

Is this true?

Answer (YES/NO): NO